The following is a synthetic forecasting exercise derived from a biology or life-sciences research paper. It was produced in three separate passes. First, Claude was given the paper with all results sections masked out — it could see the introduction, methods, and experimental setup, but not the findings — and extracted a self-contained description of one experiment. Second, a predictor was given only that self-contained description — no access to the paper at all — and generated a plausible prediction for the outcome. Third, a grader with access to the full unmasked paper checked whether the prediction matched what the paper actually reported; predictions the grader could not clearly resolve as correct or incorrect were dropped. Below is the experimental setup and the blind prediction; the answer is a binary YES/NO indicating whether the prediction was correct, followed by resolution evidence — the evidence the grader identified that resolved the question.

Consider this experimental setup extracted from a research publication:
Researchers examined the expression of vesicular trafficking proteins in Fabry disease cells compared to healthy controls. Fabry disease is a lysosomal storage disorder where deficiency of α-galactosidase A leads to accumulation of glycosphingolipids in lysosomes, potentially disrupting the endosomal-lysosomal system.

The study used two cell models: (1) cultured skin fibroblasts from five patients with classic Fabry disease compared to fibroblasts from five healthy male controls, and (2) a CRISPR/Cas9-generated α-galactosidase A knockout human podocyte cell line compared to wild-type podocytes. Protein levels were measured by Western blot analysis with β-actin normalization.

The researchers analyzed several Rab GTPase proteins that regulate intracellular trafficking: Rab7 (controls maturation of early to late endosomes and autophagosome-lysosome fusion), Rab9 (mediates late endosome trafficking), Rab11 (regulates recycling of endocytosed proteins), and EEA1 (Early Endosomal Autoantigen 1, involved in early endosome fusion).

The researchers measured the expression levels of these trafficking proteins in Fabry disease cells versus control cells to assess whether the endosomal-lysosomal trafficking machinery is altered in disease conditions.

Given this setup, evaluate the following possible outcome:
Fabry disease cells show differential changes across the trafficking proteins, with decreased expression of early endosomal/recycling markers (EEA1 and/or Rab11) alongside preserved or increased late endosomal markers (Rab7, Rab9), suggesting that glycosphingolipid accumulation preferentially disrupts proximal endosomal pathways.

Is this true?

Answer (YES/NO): NO